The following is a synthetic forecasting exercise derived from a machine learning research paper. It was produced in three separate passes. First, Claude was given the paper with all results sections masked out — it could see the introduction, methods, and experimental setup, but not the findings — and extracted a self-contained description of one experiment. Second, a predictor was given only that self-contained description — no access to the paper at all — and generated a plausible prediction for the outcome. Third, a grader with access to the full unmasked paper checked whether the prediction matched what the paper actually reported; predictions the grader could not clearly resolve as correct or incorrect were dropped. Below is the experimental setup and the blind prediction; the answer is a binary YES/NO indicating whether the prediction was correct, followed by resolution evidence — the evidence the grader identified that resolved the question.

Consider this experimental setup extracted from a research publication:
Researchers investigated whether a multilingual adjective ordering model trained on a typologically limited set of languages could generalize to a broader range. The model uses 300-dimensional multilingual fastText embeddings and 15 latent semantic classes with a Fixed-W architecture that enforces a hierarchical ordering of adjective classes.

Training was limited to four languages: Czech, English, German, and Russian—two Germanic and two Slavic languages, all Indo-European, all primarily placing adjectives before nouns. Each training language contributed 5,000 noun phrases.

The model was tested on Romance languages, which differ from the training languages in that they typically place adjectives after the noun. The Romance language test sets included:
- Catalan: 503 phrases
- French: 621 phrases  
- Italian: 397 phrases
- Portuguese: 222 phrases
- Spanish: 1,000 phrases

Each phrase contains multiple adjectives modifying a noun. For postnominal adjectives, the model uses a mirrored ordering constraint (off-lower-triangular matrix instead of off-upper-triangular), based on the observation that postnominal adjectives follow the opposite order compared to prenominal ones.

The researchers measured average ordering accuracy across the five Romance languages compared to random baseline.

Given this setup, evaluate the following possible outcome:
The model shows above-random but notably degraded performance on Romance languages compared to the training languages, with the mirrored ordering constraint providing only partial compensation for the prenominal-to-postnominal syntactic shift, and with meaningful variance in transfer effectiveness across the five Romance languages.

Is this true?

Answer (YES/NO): NO